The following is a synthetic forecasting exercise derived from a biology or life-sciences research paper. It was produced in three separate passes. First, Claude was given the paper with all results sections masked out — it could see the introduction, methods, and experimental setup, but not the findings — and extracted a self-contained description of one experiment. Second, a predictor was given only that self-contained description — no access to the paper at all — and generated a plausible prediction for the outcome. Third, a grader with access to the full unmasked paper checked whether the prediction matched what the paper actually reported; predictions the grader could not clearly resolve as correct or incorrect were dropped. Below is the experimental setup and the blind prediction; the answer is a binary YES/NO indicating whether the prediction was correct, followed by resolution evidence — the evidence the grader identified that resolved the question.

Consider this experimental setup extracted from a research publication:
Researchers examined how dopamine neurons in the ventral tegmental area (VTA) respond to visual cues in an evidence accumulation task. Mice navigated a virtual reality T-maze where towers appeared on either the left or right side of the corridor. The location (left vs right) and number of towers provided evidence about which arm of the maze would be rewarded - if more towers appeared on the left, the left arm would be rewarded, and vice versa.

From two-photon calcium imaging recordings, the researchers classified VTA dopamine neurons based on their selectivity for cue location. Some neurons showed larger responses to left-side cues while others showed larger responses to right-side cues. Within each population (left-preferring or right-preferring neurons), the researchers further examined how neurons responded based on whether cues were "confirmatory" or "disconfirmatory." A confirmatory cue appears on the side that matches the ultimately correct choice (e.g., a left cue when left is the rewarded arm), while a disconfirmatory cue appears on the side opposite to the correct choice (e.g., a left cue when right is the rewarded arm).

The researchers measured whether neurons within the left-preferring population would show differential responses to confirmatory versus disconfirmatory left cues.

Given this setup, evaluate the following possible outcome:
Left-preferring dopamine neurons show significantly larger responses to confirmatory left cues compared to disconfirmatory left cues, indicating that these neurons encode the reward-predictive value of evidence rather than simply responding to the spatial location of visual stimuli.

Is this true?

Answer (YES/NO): YES